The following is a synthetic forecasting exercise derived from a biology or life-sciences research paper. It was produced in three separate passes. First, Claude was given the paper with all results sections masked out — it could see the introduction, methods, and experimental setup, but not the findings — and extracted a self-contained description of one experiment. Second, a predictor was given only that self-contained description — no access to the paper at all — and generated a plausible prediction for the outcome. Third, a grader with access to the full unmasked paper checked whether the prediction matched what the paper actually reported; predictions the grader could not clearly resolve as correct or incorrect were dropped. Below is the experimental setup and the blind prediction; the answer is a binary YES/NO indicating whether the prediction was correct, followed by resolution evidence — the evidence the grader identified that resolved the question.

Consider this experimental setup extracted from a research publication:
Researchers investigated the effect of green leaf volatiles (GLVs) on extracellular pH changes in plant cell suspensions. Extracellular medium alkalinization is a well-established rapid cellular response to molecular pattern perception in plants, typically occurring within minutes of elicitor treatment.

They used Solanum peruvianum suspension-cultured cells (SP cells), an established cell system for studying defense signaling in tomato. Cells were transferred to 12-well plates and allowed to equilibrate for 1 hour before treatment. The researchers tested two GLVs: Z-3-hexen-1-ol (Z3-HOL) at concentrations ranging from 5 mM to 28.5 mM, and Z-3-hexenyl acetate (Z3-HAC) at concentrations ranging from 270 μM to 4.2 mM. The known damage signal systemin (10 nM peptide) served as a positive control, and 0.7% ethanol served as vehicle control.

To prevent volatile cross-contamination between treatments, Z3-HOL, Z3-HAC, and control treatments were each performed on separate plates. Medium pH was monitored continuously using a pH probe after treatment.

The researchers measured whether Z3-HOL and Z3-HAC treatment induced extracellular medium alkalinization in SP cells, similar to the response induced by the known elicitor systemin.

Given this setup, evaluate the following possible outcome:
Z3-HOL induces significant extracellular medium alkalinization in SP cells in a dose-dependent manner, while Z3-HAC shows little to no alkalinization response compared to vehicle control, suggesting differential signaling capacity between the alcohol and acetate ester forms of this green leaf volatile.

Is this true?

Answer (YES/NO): NO